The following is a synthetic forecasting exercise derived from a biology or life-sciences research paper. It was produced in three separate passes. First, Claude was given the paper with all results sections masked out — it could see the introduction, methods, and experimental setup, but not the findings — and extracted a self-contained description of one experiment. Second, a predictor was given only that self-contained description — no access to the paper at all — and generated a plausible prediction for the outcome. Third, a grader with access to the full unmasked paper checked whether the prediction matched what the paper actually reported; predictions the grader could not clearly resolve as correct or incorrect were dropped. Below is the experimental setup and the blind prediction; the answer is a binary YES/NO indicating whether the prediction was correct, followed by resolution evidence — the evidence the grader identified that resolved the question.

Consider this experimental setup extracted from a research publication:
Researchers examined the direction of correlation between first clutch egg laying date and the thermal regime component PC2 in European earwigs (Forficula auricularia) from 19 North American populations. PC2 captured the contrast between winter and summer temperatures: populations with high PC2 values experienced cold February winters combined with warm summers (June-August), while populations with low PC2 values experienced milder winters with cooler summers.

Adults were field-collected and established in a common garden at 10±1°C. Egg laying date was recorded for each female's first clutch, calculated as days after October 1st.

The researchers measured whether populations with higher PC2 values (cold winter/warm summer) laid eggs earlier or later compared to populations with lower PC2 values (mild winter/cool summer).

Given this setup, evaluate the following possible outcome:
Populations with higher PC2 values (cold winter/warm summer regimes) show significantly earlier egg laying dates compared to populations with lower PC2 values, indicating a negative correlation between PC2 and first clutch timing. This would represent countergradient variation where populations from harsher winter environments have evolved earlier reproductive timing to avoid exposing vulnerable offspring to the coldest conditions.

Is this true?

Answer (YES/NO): YES